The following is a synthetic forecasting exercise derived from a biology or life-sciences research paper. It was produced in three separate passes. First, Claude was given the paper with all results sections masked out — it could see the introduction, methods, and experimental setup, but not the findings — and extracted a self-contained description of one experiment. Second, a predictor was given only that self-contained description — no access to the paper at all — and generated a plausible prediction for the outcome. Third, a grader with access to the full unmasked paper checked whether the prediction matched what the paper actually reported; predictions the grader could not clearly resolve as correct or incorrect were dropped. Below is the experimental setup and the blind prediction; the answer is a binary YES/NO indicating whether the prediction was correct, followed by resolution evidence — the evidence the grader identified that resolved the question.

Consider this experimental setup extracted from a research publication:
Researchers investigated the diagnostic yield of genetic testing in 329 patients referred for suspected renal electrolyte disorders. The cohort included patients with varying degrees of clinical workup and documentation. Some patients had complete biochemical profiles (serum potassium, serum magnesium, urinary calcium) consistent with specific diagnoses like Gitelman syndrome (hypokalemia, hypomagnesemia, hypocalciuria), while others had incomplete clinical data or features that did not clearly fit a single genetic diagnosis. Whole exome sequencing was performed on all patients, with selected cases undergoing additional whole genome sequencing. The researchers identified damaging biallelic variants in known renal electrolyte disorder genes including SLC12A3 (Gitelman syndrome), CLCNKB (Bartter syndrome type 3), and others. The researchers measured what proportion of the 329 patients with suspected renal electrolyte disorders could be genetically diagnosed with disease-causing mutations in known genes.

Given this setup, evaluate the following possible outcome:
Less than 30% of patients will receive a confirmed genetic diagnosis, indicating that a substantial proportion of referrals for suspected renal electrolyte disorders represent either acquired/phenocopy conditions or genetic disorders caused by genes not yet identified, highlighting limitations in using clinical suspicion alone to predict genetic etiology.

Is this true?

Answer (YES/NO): NO